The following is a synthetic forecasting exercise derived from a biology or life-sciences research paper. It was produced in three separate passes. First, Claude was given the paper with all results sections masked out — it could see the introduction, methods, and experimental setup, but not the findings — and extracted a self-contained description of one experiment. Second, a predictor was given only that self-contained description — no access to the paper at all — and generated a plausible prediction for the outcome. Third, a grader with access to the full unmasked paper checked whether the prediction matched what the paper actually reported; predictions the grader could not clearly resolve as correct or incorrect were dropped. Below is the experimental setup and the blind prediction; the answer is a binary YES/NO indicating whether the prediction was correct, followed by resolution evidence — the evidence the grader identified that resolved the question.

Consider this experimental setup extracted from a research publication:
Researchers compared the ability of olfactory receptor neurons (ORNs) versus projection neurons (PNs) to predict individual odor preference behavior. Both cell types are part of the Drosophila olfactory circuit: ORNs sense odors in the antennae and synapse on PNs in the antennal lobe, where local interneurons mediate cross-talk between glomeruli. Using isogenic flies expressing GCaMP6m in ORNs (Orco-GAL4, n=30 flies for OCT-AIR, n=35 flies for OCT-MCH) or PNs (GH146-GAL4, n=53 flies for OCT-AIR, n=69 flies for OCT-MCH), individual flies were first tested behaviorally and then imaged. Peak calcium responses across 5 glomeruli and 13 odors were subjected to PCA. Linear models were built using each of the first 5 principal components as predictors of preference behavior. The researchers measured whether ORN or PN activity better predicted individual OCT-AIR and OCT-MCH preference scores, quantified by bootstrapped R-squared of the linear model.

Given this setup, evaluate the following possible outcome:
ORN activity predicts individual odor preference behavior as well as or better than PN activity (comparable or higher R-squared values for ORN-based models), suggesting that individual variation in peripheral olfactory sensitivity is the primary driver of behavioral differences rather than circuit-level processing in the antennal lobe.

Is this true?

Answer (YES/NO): NO